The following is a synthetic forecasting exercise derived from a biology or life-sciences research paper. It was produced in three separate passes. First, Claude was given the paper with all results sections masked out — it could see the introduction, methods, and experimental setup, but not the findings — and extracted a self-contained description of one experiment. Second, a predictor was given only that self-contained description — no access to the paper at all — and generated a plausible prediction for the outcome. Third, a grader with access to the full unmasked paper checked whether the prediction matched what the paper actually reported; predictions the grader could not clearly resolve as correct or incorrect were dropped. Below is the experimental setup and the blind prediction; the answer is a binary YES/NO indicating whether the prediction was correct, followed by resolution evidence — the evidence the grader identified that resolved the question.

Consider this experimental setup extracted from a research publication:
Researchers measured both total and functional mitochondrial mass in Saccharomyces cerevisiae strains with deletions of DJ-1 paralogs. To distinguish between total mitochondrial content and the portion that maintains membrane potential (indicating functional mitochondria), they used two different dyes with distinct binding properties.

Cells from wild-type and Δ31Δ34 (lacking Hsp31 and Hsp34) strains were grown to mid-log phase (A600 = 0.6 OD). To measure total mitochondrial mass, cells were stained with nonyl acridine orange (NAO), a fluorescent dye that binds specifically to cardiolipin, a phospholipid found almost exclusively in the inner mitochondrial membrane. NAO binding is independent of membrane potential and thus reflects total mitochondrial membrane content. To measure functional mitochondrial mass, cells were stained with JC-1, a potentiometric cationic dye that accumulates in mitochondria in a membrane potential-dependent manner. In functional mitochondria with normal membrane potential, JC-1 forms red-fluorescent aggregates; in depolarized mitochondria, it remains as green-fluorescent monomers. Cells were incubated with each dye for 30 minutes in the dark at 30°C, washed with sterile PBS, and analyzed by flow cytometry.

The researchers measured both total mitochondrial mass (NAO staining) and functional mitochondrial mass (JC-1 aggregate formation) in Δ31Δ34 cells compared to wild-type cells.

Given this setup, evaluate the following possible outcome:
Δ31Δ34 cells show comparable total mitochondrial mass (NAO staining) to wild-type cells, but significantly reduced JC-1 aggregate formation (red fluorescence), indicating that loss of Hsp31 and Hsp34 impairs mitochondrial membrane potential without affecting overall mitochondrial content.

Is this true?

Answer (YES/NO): NO